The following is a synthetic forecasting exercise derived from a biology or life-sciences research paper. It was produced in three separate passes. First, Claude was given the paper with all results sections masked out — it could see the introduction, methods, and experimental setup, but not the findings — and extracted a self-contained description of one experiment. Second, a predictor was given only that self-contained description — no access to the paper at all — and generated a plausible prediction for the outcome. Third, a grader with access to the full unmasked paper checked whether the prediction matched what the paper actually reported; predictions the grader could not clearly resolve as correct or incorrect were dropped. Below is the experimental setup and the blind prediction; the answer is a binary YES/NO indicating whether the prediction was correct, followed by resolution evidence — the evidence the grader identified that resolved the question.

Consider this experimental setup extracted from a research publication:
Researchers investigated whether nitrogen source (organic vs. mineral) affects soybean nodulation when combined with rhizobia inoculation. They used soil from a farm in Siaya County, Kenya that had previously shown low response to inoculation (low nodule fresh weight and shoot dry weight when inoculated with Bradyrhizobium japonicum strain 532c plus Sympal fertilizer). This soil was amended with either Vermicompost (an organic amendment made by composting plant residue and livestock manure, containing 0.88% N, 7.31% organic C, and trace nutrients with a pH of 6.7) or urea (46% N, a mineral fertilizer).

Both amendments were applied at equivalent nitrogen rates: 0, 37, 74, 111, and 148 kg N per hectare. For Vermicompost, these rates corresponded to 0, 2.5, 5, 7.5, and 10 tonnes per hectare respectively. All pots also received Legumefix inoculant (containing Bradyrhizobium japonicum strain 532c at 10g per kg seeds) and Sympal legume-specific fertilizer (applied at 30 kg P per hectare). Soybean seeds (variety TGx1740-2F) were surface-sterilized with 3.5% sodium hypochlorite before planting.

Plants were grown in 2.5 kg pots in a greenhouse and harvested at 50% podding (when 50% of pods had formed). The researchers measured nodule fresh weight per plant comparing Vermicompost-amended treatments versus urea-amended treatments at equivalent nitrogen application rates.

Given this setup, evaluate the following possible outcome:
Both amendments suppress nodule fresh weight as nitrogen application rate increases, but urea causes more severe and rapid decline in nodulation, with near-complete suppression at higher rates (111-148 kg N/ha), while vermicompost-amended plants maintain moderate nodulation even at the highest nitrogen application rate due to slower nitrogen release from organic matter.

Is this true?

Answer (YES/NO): NO